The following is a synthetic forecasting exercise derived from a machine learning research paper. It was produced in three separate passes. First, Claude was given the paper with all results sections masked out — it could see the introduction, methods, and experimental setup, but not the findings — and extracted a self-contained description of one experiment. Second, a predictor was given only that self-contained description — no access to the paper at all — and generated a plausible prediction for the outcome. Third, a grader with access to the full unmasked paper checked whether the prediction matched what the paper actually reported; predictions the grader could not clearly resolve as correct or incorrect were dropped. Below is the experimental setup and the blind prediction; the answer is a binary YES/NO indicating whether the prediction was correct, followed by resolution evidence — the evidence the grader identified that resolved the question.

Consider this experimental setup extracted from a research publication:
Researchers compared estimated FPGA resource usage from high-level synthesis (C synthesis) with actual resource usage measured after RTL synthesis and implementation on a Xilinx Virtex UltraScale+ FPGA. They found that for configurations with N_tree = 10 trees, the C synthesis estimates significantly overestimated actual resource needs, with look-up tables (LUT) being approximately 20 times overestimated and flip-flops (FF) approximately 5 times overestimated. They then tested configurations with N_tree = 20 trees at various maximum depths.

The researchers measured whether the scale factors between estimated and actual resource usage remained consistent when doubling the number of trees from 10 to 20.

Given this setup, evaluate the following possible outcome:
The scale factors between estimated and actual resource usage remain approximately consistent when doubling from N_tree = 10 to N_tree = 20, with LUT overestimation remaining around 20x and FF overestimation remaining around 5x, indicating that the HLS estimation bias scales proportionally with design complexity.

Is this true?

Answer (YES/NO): NO